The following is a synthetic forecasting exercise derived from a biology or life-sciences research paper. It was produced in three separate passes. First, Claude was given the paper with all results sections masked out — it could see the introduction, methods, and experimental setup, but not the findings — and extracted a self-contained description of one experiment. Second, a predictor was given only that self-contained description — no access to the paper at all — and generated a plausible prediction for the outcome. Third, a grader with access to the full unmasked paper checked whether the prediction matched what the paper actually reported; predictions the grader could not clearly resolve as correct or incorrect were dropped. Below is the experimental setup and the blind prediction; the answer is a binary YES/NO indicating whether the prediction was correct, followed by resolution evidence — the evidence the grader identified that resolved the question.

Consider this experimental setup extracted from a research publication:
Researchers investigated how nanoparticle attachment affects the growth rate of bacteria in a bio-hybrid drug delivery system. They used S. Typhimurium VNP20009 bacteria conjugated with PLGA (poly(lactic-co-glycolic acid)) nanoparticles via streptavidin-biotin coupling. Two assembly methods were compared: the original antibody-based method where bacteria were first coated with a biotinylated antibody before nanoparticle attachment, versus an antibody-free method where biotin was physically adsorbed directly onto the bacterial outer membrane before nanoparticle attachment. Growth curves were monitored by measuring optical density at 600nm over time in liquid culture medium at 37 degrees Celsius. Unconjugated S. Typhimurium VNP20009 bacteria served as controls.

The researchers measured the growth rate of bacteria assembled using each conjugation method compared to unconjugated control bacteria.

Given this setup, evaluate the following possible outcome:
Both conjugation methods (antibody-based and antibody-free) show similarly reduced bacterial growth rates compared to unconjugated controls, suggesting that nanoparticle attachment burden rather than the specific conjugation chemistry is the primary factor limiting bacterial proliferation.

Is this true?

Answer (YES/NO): NO